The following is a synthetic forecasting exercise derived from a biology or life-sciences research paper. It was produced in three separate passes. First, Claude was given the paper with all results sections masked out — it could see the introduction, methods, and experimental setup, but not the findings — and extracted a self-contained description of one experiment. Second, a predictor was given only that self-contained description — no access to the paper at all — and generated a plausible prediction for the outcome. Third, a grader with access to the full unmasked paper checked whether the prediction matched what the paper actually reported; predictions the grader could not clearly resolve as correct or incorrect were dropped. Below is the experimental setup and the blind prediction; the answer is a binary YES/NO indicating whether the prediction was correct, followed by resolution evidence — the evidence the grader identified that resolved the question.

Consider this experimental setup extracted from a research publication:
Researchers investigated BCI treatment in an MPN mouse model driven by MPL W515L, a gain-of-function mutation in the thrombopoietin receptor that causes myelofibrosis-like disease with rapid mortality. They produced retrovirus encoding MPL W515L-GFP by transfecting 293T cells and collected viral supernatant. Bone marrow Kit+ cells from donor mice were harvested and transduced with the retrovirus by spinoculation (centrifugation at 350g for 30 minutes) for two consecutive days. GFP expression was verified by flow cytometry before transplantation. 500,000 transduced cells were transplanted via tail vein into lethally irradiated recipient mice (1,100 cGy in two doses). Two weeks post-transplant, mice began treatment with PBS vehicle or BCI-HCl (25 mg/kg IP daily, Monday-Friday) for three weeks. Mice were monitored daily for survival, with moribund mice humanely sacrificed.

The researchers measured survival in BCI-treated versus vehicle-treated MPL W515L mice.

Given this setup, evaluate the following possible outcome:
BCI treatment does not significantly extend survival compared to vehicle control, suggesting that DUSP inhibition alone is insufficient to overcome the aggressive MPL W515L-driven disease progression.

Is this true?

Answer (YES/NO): NO